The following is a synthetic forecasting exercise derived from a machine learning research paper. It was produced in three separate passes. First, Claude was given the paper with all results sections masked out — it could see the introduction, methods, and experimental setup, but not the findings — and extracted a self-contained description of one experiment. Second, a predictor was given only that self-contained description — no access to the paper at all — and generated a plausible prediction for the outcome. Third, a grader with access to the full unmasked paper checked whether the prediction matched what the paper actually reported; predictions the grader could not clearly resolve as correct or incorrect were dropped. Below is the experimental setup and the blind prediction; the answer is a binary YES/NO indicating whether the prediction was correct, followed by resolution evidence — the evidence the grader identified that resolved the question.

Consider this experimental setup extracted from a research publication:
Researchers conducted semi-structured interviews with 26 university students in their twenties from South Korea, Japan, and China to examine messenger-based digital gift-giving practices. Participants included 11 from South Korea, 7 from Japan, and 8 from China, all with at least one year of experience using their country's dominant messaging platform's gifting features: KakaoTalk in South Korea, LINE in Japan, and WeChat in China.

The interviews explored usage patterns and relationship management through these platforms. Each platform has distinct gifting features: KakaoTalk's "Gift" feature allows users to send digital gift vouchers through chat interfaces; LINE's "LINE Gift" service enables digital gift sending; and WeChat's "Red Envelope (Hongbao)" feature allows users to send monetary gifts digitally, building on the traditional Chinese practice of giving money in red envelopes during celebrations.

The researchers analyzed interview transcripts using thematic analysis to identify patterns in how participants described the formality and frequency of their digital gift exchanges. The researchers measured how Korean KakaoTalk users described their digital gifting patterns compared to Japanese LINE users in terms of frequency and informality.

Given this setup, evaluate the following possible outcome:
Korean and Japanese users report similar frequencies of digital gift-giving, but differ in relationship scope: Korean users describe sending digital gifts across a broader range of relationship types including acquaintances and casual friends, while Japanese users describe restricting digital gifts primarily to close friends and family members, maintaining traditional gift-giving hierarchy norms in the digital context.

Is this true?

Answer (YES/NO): NO